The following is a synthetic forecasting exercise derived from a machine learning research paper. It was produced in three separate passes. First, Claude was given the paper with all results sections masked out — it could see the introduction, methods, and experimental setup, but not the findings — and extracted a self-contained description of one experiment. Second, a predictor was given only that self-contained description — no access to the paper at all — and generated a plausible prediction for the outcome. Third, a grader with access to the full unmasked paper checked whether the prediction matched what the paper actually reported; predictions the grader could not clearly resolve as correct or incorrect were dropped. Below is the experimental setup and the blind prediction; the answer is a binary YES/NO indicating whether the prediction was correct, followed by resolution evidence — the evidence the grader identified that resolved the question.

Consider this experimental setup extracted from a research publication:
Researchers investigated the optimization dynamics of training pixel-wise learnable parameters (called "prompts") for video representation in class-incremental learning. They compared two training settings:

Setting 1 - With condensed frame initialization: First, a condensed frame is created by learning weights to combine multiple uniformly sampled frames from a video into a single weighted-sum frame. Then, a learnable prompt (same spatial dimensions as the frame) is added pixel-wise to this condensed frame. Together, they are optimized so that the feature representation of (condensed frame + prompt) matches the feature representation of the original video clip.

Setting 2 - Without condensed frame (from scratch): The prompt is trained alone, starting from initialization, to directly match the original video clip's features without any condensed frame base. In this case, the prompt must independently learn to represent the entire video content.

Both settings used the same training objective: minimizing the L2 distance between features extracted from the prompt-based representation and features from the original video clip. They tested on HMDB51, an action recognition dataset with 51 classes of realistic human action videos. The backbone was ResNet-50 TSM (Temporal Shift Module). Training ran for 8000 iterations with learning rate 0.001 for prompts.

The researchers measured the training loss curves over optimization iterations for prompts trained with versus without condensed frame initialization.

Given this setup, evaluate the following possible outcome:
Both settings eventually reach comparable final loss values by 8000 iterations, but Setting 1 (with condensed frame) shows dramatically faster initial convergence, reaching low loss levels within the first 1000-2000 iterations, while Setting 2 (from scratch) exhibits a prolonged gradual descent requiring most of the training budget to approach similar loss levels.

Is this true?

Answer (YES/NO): NO